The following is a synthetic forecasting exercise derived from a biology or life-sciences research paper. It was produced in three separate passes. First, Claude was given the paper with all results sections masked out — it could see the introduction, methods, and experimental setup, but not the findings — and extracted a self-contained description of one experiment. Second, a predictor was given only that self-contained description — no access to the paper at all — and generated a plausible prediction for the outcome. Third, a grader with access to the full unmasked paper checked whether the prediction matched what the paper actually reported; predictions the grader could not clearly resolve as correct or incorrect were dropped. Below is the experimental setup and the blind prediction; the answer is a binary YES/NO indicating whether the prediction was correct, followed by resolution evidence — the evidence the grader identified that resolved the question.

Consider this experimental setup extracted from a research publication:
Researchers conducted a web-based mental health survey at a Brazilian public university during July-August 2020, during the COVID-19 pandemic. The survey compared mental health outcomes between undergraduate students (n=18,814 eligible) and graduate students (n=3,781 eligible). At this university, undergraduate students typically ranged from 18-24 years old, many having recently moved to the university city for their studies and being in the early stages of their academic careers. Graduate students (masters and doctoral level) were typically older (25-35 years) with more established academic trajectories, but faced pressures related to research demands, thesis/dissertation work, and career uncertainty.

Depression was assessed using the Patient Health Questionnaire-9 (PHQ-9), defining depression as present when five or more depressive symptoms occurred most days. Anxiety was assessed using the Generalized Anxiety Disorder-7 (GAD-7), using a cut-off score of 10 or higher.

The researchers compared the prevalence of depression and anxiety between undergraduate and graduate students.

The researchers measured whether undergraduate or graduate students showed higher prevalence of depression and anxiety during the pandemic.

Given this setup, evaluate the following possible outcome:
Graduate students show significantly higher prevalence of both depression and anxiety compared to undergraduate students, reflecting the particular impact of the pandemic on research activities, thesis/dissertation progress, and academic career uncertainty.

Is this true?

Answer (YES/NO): NO